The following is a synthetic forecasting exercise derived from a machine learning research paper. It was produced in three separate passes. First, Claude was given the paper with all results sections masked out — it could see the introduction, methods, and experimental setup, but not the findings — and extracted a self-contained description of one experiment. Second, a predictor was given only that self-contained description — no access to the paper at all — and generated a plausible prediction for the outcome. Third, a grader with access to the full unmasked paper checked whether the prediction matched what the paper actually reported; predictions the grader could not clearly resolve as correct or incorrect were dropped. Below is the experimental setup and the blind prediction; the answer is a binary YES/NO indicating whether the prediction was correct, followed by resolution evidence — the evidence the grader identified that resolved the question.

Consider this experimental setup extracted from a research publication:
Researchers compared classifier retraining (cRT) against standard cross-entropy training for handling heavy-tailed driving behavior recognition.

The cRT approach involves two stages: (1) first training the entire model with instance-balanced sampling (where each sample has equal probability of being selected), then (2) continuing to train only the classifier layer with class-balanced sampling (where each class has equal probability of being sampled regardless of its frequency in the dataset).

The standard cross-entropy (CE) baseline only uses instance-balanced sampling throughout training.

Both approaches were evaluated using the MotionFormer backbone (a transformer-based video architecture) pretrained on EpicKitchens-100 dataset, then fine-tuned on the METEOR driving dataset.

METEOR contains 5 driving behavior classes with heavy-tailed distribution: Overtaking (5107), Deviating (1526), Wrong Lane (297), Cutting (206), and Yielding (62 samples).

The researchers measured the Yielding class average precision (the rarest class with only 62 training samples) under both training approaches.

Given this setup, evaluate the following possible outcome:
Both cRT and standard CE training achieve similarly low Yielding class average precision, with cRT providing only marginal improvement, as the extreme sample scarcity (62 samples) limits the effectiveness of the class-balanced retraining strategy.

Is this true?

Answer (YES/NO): NO